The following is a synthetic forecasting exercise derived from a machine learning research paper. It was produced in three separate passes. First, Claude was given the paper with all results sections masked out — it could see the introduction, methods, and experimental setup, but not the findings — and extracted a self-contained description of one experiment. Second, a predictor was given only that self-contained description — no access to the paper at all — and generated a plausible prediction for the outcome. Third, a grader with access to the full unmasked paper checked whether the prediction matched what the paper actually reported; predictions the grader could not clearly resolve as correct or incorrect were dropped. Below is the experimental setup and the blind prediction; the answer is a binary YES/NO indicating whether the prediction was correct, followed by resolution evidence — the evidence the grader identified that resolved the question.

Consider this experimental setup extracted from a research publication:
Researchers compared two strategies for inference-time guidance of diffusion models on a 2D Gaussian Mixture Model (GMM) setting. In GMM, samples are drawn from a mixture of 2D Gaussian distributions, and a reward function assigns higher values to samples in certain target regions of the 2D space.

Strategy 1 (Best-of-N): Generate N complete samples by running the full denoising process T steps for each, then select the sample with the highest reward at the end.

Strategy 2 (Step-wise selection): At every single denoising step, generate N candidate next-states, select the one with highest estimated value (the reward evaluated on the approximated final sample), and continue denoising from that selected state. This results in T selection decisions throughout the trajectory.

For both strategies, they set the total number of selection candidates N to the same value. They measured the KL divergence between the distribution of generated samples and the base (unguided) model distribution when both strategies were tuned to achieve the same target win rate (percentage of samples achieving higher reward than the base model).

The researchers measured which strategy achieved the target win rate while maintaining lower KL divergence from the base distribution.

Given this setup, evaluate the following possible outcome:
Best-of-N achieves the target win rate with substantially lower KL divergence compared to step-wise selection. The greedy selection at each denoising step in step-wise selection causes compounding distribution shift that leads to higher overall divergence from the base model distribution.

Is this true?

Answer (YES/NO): YES